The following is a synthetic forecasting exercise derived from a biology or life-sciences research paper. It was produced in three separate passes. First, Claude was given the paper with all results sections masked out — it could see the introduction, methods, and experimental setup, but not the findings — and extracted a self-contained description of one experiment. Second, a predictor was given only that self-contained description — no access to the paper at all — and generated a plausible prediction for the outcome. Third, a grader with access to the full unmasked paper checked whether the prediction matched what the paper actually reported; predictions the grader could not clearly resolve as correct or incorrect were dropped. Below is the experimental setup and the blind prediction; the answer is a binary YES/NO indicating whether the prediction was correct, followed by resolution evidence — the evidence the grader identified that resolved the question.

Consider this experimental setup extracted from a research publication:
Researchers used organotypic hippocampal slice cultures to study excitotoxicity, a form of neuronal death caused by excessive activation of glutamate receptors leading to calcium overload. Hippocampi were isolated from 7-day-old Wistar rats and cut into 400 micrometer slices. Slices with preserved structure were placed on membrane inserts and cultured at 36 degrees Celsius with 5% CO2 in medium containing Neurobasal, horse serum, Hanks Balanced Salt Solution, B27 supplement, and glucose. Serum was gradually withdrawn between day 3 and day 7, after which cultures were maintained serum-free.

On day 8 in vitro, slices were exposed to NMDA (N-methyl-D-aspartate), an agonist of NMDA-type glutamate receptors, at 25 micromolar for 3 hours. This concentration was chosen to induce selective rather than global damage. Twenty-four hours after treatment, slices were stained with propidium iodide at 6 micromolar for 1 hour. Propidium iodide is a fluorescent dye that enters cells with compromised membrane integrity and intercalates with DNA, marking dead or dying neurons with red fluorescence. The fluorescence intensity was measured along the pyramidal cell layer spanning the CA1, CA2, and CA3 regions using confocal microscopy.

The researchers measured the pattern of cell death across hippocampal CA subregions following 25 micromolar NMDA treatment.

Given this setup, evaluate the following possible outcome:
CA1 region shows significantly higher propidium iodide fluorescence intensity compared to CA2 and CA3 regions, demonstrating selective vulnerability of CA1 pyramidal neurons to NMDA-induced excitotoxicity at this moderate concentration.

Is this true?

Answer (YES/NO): NO